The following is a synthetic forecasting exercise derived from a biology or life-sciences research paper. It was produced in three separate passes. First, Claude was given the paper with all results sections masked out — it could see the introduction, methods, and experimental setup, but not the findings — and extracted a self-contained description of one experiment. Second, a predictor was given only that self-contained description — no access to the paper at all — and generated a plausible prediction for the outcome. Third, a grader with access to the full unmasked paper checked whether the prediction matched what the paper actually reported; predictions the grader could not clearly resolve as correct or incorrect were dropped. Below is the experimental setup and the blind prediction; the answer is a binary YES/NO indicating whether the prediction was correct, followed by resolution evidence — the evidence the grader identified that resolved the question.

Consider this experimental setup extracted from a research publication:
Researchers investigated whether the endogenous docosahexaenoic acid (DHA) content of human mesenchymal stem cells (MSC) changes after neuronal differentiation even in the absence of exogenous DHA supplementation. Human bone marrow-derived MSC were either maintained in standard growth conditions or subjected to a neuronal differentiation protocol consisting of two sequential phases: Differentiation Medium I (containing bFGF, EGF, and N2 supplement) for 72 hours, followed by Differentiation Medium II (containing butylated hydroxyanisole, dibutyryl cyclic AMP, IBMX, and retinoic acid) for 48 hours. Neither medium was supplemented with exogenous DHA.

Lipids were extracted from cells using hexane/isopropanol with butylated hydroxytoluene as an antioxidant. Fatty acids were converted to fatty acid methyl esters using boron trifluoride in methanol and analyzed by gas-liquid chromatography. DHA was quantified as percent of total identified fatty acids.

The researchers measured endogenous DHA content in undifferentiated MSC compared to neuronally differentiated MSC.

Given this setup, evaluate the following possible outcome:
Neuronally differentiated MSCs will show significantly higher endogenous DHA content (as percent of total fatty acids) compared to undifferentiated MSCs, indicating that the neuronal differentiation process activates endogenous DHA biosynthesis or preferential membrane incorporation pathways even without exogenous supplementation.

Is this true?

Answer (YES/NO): NO